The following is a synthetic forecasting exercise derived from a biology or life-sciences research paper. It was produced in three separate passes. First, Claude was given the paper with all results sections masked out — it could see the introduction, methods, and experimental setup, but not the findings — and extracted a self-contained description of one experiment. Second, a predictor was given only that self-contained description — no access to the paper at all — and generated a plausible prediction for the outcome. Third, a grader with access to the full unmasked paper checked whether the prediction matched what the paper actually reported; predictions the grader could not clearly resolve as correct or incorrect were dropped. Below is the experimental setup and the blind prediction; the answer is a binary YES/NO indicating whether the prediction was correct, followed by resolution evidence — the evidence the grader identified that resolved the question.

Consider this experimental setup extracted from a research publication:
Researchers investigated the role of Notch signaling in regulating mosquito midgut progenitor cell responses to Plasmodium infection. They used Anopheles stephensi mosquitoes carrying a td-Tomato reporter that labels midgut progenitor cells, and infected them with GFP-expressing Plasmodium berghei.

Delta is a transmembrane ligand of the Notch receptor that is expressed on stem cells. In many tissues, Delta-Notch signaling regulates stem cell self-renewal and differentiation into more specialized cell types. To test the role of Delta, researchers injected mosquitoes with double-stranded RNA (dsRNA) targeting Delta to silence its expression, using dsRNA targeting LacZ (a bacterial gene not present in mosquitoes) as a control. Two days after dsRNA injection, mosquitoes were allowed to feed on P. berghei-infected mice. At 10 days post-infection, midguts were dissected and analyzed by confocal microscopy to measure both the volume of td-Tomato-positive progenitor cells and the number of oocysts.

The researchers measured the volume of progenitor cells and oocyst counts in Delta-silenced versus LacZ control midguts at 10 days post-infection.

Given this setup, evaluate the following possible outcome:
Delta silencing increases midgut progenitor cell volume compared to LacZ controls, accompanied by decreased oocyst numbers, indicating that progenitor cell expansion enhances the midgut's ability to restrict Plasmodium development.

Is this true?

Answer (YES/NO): YES